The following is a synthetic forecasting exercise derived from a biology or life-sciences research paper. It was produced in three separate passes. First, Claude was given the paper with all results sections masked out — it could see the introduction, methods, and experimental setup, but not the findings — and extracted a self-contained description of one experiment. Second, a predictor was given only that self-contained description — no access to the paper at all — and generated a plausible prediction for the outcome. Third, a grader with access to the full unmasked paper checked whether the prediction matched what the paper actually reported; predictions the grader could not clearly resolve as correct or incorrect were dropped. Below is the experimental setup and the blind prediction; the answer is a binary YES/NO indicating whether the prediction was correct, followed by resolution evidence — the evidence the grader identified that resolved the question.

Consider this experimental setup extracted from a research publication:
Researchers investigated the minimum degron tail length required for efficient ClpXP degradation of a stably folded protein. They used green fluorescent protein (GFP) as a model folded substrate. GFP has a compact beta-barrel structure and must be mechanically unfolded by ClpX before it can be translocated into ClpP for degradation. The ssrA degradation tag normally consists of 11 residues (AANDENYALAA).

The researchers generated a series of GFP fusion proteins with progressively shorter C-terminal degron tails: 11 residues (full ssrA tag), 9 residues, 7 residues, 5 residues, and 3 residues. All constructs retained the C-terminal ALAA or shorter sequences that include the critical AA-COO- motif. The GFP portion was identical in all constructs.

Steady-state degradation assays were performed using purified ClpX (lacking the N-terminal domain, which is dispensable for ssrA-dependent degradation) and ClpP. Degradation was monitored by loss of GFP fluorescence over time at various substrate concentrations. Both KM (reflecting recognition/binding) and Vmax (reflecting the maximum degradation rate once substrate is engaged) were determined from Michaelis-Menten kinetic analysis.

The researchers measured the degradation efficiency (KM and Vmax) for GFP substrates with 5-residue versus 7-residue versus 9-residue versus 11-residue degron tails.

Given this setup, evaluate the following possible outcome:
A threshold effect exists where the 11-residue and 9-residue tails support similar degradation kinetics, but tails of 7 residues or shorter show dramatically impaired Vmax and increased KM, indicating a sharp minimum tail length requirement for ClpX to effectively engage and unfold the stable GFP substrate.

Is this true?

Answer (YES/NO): NO